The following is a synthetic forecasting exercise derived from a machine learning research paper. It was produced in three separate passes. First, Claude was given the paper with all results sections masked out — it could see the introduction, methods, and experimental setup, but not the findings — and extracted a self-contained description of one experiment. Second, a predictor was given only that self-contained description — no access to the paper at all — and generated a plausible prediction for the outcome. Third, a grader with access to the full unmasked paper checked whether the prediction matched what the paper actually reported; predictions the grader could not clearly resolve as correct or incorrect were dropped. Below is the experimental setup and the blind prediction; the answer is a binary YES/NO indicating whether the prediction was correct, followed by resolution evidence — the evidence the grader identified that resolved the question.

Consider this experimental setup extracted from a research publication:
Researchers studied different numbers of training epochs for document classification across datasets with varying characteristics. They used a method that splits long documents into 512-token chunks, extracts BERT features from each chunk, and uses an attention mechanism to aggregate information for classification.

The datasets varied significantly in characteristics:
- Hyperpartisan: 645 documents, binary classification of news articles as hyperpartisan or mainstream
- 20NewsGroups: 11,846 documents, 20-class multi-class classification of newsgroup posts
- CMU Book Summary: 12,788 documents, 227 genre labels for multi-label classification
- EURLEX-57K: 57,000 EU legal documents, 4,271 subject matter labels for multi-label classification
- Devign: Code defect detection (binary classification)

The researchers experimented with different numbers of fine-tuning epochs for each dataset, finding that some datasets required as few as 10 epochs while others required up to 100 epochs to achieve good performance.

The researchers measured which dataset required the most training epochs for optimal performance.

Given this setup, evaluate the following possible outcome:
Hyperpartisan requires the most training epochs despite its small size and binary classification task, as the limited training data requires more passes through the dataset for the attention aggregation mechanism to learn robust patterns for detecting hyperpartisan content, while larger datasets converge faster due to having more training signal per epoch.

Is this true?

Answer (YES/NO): NO